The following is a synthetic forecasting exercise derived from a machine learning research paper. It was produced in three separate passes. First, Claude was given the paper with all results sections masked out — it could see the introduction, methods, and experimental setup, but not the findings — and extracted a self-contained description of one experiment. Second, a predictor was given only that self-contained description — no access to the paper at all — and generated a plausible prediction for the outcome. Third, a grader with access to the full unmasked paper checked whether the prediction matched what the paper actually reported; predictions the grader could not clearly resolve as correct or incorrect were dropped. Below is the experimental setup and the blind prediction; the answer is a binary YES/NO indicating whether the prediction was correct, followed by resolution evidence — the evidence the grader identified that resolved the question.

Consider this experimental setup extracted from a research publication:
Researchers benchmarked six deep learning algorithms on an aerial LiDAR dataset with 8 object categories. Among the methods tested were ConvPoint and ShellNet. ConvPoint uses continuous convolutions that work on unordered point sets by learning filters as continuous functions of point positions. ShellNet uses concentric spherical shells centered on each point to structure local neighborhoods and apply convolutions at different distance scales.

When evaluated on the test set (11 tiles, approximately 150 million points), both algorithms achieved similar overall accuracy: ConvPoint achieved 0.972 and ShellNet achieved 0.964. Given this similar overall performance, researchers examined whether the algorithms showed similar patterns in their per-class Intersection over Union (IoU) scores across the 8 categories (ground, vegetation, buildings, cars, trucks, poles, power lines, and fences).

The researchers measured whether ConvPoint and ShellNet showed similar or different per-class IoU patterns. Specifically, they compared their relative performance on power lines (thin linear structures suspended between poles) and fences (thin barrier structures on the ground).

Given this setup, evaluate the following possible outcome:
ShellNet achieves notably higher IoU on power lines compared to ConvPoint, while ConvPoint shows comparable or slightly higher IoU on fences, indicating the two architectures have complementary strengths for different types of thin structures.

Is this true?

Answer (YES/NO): NO